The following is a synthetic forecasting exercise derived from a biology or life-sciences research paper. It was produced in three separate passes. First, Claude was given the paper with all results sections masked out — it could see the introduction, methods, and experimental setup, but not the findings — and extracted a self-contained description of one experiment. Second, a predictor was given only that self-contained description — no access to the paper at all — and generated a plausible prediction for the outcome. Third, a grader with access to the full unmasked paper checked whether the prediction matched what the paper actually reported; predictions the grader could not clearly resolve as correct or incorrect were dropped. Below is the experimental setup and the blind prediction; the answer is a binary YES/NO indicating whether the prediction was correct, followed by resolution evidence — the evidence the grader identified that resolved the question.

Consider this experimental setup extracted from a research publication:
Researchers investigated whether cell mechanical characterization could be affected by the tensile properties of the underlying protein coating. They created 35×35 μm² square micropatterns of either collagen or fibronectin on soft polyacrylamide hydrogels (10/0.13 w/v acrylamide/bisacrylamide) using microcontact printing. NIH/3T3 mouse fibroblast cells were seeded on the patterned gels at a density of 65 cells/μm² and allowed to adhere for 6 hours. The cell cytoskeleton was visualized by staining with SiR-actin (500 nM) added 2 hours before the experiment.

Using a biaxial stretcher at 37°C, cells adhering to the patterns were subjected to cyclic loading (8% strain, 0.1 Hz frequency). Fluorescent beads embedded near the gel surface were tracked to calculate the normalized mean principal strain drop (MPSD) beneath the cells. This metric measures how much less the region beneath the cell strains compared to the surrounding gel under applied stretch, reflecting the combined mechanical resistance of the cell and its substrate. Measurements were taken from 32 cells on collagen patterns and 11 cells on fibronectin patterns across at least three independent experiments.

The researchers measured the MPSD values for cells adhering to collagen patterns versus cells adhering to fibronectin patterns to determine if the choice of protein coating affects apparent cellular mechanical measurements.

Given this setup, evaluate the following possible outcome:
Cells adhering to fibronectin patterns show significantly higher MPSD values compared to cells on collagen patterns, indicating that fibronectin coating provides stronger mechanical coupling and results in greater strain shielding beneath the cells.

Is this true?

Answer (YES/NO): NO